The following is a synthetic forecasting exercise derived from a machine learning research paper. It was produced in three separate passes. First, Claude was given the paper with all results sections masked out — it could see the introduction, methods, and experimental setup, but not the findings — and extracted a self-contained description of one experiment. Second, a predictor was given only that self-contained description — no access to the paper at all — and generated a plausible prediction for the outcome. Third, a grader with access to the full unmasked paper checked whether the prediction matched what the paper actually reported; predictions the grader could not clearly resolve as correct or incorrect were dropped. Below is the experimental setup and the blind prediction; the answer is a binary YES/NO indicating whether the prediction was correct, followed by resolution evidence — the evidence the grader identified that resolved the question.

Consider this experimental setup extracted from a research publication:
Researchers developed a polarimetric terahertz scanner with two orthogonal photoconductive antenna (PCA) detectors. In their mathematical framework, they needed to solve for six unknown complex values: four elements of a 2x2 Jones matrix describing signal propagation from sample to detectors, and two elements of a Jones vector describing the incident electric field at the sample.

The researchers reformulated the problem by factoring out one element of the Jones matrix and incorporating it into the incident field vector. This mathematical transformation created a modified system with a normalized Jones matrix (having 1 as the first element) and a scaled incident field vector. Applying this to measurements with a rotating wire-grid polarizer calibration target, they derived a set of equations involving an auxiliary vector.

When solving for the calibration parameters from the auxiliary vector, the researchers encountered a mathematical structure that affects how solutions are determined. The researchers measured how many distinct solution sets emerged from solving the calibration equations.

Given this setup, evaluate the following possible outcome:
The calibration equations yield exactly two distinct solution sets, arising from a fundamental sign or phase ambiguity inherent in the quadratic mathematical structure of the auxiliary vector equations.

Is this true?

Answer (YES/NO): YES